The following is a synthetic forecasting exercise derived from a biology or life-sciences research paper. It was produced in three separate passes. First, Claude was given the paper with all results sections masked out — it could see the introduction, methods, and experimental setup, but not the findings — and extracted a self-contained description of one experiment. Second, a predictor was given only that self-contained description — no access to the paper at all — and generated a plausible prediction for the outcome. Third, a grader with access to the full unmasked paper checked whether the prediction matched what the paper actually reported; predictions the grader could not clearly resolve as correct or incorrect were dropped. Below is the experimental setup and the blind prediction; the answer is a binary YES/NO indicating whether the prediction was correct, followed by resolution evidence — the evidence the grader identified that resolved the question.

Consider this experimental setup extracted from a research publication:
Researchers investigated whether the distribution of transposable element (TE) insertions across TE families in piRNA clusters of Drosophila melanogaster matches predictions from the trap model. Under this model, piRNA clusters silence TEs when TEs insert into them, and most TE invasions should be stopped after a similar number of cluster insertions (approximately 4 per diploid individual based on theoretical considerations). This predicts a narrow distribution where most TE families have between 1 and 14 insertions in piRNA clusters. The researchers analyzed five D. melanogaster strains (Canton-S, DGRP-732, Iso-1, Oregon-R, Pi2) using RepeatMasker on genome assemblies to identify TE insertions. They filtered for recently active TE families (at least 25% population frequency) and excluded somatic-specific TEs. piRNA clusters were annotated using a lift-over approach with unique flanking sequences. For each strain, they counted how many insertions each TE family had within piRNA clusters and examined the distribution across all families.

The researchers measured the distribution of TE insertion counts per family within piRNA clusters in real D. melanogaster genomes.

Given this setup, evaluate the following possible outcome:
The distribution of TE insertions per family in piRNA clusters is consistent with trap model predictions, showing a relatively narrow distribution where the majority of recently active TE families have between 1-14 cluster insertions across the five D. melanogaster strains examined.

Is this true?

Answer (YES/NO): NO